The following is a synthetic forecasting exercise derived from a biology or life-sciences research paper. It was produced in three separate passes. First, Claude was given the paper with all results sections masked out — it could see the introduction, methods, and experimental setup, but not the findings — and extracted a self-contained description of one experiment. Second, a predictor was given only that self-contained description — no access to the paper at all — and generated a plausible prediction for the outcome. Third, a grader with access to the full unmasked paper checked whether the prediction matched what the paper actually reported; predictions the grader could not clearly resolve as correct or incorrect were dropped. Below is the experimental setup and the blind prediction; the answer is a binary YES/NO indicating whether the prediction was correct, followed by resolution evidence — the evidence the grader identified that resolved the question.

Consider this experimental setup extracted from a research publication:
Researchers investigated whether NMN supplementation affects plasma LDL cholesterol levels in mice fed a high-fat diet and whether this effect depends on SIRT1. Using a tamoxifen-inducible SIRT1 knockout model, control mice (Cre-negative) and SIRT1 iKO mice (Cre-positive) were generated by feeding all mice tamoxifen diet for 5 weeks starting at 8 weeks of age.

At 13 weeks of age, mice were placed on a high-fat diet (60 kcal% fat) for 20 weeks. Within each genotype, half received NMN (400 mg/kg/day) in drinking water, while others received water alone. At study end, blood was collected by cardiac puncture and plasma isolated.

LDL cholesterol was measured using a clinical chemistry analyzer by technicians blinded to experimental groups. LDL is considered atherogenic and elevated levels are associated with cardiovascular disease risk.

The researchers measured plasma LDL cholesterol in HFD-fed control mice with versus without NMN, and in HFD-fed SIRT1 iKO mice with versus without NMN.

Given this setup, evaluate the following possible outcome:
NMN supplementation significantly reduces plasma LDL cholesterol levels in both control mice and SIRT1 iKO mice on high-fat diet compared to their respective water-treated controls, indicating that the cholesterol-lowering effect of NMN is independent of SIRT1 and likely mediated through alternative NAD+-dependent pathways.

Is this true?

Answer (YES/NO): NO